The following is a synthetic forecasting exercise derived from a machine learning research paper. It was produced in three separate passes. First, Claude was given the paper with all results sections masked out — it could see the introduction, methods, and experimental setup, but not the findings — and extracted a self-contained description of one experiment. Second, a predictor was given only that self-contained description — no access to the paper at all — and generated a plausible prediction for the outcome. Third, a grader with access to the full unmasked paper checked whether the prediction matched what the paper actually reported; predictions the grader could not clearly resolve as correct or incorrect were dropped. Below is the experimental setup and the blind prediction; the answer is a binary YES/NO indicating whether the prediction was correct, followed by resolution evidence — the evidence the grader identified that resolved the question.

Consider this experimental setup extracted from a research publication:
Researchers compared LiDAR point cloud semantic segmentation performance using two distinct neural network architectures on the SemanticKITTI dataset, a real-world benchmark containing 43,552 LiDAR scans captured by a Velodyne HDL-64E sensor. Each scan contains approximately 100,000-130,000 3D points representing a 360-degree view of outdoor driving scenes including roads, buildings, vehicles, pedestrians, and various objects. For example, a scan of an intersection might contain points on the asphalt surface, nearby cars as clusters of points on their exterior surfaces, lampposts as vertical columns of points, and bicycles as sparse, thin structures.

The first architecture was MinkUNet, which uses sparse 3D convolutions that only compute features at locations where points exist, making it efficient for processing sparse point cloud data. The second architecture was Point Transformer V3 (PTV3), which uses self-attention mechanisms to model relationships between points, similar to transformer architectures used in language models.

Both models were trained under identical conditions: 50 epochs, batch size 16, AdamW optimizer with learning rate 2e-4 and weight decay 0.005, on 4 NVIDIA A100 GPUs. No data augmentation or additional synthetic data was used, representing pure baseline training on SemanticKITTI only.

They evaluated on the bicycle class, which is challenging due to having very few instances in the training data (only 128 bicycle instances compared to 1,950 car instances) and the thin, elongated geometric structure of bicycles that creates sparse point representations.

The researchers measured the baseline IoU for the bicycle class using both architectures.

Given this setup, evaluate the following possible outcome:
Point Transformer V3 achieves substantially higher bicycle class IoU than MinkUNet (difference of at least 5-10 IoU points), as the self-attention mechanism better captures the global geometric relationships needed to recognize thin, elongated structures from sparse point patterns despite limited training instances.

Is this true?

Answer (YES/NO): YES